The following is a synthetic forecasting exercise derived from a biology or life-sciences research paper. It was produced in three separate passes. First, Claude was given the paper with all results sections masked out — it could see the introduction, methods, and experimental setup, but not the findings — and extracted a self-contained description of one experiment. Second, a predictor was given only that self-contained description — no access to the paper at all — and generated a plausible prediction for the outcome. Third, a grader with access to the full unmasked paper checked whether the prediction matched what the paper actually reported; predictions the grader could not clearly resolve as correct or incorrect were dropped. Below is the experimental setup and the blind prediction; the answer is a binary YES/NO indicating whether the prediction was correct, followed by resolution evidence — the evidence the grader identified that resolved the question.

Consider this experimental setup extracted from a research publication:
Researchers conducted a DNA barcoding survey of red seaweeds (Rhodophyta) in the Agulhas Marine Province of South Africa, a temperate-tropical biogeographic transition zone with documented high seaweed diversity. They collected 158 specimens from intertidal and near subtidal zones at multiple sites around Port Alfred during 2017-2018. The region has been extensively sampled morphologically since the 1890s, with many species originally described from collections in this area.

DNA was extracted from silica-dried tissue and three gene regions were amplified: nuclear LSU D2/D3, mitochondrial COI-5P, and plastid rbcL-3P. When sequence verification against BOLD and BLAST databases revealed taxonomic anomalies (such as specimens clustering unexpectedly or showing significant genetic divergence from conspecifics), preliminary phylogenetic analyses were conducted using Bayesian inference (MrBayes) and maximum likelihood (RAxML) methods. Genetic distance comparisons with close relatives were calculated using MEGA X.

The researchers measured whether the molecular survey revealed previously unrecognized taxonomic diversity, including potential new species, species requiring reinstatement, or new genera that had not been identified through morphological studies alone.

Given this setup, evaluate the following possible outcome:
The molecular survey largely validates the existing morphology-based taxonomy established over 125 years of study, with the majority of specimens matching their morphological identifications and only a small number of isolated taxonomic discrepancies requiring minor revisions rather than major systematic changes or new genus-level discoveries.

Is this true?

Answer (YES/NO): NO